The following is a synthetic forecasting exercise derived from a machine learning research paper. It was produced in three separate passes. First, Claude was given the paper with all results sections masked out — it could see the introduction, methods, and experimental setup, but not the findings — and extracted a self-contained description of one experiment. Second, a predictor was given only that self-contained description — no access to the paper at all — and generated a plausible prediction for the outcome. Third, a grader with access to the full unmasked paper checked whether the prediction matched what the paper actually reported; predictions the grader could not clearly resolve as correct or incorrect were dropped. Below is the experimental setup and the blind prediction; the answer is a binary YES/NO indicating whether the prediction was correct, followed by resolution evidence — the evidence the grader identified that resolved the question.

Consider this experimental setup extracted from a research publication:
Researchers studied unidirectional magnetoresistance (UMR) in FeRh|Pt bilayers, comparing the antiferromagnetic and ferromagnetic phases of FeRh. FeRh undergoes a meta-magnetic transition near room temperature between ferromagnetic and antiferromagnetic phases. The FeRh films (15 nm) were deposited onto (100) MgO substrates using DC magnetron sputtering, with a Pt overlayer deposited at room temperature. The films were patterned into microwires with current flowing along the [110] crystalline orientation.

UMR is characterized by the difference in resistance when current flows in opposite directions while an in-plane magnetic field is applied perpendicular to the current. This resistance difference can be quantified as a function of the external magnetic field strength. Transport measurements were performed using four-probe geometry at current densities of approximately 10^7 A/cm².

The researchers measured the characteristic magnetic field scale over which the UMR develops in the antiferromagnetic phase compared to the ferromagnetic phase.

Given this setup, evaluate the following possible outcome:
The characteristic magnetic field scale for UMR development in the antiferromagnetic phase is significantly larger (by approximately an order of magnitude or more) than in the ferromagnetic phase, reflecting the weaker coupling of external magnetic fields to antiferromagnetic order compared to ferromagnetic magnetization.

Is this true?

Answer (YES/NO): YES